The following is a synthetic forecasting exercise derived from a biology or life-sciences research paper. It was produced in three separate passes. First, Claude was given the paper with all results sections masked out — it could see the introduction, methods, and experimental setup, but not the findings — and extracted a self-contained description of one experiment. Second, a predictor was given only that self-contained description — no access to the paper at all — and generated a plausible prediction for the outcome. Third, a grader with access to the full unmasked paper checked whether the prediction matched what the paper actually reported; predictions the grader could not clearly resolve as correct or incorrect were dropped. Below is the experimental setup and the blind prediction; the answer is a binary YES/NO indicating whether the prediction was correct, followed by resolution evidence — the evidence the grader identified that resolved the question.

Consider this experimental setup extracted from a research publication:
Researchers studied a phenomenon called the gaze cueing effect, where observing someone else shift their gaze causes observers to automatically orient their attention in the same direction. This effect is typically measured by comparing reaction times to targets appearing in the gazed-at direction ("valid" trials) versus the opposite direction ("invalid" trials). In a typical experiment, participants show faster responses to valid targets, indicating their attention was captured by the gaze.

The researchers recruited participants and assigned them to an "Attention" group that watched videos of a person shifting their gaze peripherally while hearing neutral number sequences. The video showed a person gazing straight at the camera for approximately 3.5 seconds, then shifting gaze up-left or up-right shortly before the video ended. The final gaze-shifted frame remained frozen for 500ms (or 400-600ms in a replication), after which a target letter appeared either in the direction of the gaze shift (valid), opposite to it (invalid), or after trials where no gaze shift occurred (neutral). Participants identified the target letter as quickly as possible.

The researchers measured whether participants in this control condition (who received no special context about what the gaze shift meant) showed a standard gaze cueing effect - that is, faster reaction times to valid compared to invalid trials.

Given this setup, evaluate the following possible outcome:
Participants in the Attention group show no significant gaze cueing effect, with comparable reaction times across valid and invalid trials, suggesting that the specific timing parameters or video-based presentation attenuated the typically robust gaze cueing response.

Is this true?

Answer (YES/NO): NO